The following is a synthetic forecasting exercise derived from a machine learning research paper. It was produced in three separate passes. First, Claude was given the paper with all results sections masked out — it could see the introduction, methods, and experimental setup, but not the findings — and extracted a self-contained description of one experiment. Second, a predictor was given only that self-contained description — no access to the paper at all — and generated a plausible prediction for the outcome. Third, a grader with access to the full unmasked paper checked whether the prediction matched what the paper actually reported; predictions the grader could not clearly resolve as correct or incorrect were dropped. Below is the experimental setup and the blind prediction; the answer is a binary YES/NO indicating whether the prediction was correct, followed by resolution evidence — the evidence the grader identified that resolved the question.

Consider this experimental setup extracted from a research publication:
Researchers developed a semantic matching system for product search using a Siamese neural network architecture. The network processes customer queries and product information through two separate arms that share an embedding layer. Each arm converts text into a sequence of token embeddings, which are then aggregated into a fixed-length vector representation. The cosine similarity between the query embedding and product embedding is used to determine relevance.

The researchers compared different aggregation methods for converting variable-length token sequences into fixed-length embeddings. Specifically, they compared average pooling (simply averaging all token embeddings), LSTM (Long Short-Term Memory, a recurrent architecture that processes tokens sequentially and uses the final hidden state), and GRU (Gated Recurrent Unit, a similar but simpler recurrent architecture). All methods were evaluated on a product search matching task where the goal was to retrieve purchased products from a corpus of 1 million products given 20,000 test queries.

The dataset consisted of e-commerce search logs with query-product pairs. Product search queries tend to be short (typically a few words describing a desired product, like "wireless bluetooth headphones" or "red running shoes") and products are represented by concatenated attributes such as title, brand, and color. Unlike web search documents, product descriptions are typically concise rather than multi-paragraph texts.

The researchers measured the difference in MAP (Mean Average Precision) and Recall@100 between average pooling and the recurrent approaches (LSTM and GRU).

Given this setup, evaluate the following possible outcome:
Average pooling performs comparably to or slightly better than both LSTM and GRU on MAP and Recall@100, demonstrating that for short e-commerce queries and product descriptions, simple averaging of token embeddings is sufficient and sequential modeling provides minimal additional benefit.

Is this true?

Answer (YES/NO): YES